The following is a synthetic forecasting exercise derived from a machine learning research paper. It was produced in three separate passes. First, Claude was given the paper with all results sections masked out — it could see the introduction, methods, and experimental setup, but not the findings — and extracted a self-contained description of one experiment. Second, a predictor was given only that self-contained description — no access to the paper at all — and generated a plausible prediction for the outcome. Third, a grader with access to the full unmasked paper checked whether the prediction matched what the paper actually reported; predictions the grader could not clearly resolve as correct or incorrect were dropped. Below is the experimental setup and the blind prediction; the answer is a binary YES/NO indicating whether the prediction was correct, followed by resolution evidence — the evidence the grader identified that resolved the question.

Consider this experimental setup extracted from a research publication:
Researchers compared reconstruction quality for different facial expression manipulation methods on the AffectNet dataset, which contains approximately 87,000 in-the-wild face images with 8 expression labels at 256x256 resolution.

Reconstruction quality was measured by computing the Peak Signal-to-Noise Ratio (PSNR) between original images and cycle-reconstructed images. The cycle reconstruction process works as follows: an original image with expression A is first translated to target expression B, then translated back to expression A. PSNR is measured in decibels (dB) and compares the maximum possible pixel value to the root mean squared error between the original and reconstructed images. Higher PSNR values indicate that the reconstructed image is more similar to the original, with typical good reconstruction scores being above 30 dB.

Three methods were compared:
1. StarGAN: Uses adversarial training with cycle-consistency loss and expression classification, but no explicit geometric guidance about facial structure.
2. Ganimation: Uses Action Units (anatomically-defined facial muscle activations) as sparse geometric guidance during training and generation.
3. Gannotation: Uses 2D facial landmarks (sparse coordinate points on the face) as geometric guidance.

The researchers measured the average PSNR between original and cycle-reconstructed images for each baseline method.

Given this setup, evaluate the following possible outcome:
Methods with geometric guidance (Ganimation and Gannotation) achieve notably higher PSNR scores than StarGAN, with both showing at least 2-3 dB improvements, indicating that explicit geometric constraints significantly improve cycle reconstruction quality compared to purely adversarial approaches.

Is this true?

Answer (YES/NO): NO